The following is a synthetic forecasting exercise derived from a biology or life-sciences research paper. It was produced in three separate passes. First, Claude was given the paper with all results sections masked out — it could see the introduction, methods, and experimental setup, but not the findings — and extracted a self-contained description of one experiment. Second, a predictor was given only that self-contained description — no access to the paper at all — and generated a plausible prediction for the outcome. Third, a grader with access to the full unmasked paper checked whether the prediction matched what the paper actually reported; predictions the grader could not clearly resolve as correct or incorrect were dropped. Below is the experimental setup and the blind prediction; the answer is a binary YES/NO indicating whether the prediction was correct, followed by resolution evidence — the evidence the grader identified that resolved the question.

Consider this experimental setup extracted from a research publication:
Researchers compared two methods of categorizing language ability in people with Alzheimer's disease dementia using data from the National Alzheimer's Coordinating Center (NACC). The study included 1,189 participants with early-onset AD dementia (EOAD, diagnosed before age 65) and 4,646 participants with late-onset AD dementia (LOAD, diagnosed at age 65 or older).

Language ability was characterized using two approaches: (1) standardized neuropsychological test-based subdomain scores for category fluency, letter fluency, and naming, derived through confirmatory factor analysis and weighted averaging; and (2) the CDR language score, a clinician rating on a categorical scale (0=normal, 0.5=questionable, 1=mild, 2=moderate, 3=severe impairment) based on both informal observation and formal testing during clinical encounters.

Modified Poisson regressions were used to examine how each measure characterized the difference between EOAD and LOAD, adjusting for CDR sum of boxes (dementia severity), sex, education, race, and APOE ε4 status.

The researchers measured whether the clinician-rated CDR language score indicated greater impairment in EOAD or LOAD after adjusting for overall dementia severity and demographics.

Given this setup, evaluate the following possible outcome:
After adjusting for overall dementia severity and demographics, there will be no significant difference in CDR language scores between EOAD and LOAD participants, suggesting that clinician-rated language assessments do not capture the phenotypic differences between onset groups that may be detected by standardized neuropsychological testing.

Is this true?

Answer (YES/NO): NO